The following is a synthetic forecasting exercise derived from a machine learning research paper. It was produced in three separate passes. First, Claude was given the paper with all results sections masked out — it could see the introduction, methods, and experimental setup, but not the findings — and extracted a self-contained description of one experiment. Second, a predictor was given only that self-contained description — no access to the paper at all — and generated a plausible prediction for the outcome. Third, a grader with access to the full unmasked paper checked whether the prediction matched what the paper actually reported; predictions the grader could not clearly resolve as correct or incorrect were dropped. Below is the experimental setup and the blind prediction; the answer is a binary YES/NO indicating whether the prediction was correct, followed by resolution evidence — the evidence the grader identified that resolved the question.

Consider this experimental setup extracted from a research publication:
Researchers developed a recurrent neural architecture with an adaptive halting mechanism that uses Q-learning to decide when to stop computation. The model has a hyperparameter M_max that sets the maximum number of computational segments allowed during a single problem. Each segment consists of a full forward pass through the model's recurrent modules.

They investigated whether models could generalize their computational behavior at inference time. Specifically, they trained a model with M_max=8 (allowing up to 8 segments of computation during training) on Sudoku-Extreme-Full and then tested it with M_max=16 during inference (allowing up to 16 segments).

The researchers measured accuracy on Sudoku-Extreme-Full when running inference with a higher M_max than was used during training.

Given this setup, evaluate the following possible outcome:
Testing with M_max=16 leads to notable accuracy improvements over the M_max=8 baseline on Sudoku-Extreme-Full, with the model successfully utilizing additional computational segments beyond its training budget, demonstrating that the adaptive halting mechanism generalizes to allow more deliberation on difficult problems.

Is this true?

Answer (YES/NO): YES